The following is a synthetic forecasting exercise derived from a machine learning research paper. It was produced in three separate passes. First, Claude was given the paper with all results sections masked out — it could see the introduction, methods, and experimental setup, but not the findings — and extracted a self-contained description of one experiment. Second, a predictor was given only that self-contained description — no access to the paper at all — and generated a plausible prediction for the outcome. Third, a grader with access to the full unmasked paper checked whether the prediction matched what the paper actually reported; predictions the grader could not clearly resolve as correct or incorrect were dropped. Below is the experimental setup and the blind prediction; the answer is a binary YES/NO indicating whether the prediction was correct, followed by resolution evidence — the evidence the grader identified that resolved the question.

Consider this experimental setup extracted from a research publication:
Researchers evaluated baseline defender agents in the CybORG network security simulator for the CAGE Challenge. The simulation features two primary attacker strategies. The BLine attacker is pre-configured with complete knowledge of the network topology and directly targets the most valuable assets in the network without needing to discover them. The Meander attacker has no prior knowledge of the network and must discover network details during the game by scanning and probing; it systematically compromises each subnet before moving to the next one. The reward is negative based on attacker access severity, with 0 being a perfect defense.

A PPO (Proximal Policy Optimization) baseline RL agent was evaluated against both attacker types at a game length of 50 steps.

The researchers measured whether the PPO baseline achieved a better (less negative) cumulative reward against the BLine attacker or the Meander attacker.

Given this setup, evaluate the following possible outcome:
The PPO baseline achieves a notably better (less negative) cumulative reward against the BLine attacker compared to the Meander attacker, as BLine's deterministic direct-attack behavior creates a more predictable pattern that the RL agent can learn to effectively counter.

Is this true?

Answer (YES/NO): NO